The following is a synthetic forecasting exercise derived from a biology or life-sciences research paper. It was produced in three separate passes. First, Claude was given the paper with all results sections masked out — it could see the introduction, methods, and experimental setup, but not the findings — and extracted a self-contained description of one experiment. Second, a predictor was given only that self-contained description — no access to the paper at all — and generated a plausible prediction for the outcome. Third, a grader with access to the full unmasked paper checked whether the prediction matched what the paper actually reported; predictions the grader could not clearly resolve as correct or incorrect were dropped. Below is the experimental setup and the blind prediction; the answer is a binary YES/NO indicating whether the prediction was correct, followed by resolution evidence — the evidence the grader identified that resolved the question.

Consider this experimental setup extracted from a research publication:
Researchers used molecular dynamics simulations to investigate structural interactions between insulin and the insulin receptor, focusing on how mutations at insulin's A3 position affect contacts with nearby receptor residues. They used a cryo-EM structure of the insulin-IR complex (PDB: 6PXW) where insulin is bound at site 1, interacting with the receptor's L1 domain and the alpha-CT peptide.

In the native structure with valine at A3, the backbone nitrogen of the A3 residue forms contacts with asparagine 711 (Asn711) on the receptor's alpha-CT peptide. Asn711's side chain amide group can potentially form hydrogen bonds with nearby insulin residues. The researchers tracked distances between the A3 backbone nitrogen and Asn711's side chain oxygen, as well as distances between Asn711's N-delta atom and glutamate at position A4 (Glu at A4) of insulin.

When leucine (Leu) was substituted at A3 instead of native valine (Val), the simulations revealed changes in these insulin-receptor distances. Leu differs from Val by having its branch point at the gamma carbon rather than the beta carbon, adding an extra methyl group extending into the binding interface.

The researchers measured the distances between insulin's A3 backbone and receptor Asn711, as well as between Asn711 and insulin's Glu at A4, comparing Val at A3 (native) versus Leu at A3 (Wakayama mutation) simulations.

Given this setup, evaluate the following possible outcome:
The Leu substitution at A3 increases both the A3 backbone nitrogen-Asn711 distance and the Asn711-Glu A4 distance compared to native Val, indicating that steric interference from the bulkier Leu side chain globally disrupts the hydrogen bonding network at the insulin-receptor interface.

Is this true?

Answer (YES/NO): YES